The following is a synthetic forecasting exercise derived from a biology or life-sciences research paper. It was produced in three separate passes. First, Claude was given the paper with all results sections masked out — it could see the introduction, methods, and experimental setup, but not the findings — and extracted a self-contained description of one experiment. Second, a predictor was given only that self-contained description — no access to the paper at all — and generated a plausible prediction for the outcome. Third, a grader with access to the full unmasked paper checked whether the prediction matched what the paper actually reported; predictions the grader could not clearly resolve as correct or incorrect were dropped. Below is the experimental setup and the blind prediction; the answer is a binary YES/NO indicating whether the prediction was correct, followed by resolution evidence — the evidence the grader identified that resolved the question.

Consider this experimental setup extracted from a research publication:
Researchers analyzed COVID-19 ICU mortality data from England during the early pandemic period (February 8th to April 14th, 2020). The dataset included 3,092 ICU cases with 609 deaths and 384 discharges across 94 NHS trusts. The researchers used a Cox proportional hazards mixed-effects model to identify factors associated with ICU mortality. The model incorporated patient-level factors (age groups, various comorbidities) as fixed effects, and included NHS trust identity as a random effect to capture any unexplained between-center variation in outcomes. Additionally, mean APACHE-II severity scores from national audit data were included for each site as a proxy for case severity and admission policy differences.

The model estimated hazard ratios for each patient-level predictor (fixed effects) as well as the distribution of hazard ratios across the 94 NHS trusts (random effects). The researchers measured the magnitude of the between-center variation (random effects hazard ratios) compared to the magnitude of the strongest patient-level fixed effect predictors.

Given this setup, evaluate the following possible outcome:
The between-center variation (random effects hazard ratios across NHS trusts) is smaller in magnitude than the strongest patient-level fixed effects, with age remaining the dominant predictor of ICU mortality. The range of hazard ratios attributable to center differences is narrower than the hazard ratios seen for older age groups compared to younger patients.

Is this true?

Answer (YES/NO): NO